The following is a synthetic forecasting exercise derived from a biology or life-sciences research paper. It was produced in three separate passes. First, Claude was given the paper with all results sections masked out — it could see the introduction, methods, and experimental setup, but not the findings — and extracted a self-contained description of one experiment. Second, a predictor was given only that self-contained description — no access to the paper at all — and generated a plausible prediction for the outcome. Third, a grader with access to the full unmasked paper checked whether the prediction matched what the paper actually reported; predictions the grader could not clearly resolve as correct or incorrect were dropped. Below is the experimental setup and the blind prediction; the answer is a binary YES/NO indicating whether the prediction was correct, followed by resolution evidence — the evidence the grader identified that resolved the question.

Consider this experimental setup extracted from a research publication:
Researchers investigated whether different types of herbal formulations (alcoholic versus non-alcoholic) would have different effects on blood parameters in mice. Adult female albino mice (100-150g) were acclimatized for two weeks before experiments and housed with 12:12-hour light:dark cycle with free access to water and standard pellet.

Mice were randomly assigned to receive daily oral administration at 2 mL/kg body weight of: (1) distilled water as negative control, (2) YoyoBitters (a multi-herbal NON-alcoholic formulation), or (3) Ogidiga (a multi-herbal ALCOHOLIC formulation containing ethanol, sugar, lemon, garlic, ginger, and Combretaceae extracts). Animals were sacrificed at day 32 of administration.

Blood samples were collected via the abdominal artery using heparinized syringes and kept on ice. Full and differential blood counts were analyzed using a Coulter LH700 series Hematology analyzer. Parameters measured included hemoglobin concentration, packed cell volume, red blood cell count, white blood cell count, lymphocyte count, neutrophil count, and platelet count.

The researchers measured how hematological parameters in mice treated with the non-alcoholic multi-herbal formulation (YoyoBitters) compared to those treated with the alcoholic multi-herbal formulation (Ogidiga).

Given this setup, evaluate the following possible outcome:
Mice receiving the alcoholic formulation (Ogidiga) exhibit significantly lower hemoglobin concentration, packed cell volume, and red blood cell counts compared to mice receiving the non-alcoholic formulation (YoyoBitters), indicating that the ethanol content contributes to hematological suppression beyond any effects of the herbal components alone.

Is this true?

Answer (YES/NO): YES